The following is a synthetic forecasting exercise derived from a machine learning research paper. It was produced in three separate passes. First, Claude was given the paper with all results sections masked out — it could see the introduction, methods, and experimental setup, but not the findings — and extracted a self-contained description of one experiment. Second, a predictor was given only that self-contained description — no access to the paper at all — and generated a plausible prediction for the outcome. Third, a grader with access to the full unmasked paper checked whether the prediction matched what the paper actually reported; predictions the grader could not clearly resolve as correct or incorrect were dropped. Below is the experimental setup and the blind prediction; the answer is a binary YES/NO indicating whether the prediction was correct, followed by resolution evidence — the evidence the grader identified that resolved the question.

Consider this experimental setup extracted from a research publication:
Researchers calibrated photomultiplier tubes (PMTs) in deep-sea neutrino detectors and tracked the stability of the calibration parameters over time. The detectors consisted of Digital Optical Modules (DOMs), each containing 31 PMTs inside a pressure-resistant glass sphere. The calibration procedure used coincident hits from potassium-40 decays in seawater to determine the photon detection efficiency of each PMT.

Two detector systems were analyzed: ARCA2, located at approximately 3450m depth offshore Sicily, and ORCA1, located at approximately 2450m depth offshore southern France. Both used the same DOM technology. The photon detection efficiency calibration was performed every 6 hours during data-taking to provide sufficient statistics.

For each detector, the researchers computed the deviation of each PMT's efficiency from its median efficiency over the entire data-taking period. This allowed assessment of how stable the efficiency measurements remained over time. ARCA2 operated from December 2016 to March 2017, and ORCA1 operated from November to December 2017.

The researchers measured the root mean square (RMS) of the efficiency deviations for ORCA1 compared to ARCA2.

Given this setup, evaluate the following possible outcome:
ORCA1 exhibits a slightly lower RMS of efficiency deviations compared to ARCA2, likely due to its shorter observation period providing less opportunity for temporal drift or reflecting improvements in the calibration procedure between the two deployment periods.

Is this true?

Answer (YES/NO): YES